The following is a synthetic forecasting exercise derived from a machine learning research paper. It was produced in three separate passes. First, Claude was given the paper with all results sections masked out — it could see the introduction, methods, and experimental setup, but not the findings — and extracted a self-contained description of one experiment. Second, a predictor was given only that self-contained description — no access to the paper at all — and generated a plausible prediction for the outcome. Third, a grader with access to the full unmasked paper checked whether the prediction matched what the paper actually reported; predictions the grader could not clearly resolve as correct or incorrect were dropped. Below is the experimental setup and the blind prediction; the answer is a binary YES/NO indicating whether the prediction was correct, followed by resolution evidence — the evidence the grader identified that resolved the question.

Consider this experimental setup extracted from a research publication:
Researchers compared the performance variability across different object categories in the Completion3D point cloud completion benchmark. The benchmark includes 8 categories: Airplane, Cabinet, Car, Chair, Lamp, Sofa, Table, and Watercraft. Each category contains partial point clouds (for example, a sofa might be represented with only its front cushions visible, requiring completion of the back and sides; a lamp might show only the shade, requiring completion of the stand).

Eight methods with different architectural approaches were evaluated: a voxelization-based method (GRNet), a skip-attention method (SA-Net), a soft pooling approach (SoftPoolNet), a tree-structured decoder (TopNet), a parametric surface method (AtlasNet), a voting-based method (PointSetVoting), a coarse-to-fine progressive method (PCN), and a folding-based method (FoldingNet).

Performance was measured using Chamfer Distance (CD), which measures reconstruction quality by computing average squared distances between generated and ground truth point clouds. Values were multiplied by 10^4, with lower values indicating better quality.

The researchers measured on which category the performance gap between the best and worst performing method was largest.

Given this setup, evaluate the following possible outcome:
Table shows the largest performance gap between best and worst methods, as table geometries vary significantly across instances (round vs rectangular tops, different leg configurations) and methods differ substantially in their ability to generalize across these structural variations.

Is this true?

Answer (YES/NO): NO